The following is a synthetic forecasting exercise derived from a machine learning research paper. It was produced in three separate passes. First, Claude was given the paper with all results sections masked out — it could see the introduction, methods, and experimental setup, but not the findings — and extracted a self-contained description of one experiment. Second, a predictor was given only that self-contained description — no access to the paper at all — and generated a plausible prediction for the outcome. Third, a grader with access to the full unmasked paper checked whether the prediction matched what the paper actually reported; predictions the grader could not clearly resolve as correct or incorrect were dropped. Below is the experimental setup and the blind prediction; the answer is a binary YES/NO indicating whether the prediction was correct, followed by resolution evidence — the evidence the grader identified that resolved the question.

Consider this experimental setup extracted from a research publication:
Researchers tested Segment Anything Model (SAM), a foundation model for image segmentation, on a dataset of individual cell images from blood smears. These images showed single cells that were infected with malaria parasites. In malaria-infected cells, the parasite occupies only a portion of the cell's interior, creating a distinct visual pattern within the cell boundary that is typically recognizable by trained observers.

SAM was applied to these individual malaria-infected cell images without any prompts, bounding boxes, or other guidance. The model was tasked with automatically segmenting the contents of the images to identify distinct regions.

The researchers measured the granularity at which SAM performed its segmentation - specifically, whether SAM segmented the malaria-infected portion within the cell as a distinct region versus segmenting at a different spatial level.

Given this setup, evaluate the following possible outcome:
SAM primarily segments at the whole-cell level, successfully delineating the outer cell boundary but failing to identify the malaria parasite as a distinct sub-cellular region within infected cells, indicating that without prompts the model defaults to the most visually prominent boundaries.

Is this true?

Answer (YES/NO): YES